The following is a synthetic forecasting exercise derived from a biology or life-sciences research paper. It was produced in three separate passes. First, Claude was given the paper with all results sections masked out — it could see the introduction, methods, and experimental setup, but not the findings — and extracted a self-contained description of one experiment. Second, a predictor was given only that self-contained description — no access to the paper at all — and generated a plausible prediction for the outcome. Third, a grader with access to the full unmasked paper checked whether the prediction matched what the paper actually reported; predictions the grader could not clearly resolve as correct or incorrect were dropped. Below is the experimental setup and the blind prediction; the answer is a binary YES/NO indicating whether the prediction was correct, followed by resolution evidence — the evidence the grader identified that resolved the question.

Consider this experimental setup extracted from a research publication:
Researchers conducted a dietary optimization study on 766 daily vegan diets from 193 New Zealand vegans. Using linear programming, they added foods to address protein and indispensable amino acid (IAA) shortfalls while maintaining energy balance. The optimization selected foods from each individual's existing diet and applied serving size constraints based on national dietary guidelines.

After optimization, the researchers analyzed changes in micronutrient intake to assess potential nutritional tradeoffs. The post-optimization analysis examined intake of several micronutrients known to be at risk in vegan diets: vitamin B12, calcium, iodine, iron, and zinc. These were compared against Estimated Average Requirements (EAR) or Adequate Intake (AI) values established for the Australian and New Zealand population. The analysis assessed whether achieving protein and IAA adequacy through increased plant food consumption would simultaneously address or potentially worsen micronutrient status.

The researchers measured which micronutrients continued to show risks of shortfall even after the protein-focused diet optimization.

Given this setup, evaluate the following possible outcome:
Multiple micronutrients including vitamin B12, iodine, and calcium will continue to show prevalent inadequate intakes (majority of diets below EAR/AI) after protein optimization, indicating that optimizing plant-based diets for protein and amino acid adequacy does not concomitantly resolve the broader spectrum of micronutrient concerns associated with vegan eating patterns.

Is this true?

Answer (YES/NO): YES